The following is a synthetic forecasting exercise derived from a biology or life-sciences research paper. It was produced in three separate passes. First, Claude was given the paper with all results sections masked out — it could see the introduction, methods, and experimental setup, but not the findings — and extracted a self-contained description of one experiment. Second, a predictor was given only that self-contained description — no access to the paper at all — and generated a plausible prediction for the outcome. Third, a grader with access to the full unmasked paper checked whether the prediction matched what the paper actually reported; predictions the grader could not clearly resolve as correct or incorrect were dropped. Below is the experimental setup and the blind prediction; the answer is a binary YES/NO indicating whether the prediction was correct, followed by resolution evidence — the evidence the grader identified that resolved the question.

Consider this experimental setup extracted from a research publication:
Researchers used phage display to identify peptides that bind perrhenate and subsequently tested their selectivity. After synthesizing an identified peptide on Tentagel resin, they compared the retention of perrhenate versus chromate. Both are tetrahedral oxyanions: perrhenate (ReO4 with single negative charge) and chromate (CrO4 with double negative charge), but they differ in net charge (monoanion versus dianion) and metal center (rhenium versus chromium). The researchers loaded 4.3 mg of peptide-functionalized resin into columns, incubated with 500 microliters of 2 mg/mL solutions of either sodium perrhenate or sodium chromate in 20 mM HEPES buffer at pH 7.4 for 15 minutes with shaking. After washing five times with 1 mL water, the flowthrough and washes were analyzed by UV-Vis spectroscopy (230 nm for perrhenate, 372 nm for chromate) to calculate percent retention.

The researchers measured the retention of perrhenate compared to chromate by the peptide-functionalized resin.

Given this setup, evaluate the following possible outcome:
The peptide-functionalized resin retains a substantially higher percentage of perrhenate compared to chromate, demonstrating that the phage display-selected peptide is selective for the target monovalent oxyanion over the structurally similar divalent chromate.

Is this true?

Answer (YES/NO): YES